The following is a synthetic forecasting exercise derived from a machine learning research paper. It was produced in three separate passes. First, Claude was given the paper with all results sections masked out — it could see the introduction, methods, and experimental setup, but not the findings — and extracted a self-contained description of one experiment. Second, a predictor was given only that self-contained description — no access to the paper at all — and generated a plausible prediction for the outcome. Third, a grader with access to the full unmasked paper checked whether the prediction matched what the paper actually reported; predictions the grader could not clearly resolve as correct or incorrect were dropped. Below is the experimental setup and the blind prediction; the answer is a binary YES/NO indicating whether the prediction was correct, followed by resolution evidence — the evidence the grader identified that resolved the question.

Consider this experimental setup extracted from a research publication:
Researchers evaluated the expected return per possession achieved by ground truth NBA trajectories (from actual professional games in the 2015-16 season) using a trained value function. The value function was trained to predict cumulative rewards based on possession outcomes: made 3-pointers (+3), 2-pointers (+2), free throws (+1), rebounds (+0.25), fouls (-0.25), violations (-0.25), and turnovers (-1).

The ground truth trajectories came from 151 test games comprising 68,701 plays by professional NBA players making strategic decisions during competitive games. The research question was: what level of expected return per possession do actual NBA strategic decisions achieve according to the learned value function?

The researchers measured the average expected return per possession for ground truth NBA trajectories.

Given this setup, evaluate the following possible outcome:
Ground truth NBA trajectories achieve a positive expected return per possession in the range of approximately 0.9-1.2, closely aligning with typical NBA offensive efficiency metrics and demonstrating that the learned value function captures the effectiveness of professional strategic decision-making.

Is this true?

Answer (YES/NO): NO